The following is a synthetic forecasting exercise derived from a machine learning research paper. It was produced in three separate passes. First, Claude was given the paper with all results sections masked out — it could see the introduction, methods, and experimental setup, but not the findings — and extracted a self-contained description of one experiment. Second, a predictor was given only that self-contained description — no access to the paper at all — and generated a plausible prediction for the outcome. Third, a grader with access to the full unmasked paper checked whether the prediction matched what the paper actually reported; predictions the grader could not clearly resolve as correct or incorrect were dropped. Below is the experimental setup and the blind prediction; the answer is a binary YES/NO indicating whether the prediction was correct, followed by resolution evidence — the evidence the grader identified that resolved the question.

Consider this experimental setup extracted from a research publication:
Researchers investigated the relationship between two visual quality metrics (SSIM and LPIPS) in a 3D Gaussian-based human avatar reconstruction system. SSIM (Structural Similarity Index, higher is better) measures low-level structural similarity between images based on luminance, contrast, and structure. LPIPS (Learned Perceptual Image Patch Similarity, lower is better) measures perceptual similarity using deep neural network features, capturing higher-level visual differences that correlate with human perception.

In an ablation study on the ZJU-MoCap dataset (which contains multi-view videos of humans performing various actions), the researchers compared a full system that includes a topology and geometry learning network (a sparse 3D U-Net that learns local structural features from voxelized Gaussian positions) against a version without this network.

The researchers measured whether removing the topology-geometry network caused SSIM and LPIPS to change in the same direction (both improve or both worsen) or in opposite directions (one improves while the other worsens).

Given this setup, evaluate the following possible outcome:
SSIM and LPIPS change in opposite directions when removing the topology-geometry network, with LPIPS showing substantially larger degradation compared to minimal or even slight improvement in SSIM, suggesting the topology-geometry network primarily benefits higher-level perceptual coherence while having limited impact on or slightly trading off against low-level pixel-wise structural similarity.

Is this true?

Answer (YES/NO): YES